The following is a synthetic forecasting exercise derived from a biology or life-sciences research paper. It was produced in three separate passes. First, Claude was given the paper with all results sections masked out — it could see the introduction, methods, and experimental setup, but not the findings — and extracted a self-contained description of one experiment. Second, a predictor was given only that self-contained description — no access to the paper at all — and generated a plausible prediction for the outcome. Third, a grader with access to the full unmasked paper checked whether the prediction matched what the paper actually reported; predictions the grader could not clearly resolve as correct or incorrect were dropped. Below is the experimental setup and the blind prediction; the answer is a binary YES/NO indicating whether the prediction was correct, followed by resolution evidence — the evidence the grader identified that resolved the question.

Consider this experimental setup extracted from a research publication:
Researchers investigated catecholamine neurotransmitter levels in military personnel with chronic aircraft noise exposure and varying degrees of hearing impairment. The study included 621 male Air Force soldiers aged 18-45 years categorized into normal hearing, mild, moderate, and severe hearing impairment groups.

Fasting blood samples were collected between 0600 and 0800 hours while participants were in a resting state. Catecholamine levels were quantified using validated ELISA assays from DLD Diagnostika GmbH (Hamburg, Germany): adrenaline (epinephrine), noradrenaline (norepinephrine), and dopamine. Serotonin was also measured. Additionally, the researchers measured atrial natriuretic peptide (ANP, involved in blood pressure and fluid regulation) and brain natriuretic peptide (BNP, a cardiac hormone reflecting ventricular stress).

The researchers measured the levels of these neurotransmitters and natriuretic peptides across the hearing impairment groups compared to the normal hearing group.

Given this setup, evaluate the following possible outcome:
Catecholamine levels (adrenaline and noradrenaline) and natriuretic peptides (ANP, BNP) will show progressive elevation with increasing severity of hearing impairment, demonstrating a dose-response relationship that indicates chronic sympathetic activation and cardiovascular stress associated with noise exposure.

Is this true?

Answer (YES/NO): NO